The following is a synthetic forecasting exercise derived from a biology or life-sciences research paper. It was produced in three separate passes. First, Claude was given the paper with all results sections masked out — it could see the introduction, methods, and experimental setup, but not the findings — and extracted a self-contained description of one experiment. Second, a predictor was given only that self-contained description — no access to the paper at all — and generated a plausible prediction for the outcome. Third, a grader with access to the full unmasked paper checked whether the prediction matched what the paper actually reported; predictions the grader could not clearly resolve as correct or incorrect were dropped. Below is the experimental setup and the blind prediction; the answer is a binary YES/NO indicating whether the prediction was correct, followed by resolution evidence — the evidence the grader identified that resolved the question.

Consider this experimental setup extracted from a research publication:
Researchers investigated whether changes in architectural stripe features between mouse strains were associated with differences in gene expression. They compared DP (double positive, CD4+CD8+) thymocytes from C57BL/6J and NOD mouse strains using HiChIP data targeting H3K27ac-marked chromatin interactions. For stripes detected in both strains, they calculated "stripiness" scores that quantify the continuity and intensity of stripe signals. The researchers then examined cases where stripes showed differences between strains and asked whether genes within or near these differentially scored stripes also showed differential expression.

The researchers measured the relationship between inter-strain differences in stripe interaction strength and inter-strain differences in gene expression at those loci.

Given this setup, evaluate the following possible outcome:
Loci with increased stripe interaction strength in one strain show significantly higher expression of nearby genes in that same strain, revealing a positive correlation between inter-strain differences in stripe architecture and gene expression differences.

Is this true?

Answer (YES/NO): NO